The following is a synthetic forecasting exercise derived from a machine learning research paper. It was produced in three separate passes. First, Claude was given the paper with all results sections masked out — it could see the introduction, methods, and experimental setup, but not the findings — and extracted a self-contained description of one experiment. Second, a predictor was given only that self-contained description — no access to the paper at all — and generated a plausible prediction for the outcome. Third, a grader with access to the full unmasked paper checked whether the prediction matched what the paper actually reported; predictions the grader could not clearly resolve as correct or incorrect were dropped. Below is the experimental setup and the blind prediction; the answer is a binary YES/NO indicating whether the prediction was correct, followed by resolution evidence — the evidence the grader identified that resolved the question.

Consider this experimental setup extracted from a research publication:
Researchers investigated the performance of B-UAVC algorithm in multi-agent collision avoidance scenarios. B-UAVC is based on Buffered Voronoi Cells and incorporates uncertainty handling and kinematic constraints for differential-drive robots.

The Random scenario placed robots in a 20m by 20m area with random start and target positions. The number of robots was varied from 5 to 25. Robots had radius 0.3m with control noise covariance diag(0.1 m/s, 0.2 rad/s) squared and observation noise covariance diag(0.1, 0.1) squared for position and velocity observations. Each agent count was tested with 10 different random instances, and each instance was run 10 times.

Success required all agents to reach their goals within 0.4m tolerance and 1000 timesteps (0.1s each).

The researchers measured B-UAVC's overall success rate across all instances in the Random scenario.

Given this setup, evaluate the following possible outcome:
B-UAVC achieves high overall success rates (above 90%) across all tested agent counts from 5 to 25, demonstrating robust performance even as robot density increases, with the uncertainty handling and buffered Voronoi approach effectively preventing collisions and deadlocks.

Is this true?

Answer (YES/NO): NO